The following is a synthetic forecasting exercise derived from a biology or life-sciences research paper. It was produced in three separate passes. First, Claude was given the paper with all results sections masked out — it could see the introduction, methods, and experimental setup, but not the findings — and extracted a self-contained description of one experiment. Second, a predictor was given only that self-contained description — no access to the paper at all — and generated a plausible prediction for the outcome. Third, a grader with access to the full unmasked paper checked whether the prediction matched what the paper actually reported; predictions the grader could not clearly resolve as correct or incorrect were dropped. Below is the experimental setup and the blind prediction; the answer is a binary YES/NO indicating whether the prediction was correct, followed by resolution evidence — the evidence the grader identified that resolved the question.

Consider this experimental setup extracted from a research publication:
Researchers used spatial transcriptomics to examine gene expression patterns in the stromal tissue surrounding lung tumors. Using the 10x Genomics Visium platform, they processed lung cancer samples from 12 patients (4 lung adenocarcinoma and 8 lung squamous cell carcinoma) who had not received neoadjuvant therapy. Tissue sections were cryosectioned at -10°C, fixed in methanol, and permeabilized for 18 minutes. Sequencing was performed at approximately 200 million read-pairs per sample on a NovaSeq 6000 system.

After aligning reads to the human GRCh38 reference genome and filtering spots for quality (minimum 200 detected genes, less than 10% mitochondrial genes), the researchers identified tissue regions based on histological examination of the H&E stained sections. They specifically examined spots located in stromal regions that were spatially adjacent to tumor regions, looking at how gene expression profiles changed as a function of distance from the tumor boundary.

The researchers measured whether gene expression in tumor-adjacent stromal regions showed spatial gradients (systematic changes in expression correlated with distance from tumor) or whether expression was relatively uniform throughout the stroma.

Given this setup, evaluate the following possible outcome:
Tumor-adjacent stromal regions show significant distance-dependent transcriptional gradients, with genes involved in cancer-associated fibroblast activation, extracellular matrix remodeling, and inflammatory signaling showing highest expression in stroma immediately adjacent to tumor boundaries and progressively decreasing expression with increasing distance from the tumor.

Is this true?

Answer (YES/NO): NO